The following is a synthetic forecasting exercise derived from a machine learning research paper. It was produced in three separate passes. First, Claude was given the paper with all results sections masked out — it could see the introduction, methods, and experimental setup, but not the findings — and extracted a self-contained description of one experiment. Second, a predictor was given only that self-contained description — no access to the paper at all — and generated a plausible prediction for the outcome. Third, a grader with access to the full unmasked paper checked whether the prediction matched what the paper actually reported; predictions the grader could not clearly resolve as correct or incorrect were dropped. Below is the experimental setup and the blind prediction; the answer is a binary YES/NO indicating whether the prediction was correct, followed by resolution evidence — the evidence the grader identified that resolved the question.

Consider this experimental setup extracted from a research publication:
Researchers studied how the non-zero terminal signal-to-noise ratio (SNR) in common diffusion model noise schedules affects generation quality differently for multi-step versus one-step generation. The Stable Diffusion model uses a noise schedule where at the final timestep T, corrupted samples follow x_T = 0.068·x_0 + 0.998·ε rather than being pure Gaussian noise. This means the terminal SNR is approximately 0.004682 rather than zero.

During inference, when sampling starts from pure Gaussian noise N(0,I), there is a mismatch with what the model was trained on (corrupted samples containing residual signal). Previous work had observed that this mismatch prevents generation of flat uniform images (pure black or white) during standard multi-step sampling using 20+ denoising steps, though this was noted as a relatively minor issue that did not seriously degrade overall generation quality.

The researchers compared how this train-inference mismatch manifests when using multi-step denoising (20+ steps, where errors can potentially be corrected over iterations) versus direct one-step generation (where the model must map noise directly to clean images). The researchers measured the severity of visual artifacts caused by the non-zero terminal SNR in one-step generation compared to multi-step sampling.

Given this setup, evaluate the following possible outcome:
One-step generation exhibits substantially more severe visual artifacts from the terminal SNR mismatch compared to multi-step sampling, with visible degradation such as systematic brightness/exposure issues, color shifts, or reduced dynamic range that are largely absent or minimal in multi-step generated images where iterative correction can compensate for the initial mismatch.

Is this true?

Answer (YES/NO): YES